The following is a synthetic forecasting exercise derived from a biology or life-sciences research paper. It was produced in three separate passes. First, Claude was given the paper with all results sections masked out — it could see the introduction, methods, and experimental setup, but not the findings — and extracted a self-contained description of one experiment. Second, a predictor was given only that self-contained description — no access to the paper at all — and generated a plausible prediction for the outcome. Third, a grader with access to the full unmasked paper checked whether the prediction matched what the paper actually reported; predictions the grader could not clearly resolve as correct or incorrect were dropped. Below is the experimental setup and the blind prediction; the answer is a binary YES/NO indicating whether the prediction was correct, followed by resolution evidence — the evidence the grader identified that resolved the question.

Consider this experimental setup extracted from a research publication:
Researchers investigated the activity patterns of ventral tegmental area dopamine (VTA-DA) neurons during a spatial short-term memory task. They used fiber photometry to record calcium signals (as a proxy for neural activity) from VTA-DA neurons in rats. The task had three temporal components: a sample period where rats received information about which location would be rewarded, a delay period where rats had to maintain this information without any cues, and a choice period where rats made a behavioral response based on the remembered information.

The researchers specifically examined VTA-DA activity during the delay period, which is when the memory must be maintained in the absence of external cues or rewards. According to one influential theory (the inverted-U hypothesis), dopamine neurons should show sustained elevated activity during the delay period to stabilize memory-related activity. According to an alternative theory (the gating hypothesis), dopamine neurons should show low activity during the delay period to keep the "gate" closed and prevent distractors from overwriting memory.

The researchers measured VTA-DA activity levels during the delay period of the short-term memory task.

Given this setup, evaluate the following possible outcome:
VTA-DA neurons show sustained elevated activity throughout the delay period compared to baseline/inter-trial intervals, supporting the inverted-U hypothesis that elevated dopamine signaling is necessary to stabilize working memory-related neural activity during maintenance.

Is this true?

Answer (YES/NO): NO